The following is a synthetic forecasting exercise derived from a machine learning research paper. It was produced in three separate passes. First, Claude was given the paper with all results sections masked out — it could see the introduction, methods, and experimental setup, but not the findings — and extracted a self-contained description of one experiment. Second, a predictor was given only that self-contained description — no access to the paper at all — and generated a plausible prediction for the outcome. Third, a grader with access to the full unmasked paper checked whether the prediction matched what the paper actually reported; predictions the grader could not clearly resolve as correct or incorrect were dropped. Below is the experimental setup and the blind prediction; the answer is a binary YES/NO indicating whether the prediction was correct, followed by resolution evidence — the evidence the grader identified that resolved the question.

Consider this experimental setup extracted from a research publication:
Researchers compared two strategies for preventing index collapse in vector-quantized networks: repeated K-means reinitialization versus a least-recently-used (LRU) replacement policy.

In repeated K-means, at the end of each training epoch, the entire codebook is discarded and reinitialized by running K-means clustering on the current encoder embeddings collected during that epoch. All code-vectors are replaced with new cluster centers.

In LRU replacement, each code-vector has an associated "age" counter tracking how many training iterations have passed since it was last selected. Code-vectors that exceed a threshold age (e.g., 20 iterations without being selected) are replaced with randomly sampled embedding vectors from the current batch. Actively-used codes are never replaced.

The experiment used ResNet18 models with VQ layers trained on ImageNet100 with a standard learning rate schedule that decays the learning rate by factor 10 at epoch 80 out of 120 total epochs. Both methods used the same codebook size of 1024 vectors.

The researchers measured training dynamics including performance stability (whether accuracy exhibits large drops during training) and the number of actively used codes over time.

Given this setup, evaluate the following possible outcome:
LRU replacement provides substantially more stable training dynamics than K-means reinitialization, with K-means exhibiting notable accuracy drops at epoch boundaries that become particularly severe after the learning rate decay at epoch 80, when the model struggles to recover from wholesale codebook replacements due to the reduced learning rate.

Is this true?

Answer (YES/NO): YES